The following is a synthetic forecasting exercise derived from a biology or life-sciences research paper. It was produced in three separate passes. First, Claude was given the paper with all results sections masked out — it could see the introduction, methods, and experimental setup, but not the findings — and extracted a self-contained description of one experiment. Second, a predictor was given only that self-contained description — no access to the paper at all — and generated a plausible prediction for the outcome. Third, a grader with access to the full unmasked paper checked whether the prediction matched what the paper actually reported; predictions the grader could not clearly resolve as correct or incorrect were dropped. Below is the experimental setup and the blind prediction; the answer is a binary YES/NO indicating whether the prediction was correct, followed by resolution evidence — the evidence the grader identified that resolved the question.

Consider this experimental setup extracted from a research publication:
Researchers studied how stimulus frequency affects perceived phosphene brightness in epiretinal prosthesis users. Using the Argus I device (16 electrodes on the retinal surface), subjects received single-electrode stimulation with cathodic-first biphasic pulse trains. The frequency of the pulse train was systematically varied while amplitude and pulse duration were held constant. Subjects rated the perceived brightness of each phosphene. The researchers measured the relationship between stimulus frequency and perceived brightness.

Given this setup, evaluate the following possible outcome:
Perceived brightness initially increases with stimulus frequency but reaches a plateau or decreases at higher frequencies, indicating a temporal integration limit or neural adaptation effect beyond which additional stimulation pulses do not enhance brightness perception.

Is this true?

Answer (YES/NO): NO